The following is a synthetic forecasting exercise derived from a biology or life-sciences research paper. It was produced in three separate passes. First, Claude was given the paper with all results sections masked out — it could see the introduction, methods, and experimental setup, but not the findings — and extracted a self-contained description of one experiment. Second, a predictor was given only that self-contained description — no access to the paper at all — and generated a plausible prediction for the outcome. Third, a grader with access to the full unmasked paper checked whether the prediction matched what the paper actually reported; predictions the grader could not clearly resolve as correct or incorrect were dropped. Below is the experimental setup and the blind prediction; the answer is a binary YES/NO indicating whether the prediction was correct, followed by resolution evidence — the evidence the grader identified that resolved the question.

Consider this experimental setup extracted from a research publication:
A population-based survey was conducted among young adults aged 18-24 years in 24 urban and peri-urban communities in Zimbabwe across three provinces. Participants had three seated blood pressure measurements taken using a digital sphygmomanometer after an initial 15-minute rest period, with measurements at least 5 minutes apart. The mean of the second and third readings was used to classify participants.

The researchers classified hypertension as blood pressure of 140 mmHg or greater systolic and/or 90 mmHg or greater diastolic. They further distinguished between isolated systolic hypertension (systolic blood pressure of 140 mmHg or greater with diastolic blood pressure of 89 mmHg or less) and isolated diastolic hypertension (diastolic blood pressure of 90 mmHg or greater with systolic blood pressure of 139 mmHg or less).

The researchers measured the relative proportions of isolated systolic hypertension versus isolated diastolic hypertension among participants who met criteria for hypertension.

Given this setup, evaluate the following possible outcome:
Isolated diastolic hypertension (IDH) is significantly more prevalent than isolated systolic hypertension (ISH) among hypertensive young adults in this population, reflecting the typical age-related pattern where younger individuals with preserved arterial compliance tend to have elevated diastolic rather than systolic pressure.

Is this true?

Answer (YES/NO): NO